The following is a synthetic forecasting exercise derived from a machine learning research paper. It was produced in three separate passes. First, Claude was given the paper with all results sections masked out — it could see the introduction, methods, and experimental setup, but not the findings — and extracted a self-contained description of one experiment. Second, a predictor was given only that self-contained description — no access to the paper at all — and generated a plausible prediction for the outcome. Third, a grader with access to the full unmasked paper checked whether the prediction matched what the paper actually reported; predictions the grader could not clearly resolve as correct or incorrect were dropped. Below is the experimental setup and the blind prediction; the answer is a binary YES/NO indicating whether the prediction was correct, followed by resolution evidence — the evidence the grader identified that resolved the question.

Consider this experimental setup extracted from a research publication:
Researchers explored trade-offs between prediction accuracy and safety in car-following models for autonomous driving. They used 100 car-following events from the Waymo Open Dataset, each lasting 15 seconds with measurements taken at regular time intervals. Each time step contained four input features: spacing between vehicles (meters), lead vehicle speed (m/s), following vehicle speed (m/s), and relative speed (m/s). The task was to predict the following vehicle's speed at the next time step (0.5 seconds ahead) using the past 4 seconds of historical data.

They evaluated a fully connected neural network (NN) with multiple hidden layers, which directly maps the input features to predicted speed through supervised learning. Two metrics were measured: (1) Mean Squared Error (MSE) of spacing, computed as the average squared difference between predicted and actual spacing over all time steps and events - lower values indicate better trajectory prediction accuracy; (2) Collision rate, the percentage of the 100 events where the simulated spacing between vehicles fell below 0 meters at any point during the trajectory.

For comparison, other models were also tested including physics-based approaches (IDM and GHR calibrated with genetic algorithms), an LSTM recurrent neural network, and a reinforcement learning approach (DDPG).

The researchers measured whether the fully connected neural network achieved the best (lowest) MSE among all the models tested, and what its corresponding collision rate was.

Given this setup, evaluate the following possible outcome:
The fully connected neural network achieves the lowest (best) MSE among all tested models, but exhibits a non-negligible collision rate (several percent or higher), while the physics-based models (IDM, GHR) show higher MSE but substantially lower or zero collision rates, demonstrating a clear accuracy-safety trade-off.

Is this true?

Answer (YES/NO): YES